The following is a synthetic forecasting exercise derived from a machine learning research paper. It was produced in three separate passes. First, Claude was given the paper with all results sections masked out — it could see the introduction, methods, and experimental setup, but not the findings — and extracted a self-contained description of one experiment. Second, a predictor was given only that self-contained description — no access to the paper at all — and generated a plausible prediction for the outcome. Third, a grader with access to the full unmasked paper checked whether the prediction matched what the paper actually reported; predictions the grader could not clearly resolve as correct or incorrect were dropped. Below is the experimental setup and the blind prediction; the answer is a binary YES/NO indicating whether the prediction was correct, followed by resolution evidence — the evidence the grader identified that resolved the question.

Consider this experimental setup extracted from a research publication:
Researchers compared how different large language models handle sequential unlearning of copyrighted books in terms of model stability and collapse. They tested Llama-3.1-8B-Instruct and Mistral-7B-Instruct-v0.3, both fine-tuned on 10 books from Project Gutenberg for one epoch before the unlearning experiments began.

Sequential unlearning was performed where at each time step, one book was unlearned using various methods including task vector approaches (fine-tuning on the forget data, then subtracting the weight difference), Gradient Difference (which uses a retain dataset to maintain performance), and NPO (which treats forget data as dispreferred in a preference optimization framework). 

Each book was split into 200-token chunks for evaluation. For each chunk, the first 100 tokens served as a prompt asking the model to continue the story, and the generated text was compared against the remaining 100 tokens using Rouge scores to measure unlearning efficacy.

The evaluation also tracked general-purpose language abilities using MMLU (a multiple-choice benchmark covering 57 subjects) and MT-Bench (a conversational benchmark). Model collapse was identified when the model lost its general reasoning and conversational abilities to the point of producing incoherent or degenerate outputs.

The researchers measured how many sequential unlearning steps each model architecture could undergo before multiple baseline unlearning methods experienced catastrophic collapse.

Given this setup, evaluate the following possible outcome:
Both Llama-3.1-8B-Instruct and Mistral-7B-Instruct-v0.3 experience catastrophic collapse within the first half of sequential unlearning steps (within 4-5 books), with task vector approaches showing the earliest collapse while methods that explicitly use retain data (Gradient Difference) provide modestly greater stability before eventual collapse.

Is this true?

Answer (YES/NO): NO